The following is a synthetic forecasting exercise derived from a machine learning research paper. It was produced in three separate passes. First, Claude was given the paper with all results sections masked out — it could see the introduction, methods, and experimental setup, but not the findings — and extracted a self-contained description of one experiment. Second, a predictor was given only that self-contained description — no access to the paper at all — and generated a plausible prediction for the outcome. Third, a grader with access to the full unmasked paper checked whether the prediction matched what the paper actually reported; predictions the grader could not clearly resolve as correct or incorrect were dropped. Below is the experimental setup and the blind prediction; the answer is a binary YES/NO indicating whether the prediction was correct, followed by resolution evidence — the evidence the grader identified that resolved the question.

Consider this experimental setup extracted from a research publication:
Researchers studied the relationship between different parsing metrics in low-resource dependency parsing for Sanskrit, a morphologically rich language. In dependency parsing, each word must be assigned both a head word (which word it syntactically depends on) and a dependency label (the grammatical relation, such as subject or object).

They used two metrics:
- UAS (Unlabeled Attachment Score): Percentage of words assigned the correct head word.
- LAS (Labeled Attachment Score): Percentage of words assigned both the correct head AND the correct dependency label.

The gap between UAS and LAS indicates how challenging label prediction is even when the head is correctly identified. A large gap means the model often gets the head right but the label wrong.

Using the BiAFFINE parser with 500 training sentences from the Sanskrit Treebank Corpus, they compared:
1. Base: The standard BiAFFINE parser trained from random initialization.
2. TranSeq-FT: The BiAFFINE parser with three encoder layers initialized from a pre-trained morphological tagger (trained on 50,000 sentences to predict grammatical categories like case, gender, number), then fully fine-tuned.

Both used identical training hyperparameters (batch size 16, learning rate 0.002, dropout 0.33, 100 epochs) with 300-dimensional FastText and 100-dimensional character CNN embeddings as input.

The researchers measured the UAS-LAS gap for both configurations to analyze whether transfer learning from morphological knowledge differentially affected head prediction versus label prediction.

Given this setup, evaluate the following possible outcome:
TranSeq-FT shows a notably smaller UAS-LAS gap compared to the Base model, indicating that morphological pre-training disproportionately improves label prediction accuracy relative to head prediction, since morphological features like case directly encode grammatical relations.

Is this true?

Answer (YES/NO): YES